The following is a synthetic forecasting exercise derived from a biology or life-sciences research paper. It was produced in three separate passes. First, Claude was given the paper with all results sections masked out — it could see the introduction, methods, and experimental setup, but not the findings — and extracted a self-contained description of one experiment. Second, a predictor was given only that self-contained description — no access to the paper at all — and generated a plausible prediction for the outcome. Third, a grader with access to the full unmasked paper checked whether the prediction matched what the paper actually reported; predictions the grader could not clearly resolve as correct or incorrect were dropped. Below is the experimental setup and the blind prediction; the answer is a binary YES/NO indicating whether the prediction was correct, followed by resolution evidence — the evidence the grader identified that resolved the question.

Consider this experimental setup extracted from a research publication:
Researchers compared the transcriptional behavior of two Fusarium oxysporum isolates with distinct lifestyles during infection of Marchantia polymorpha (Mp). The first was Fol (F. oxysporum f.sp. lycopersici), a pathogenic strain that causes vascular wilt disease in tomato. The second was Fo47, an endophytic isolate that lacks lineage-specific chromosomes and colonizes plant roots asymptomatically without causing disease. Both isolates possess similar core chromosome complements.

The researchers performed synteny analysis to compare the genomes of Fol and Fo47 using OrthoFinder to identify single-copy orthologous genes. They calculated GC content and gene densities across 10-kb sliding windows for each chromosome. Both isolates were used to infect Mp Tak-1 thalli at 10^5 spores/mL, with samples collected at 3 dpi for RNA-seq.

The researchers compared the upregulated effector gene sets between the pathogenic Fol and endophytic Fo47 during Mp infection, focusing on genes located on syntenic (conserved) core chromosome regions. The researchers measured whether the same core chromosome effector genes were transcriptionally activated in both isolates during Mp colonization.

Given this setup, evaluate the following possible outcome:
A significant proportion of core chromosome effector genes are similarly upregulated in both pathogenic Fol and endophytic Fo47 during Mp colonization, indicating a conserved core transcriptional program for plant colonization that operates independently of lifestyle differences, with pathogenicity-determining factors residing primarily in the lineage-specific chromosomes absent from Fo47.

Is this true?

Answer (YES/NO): YES